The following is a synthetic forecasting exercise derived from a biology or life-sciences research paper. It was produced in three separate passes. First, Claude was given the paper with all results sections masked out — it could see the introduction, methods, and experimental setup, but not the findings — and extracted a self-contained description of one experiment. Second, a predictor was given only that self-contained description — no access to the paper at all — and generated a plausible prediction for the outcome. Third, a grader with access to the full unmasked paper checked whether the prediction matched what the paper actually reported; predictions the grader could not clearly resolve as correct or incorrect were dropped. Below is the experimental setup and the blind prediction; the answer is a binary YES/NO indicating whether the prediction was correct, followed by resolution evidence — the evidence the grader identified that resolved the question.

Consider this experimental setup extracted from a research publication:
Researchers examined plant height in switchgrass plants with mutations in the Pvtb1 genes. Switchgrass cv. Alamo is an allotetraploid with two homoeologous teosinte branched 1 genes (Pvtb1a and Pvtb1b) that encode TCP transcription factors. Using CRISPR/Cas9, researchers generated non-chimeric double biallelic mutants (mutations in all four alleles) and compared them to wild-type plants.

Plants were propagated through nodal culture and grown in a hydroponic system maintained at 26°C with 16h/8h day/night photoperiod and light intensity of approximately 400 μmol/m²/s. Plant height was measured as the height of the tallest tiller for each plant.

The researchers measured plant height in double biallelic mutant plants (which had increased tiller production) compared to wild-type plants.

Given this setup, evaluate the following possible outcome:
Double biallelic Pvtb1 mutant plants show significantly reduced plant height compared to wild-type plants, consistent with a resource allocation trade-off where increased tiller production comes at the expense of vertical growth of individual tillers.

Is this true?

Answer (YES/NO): NO